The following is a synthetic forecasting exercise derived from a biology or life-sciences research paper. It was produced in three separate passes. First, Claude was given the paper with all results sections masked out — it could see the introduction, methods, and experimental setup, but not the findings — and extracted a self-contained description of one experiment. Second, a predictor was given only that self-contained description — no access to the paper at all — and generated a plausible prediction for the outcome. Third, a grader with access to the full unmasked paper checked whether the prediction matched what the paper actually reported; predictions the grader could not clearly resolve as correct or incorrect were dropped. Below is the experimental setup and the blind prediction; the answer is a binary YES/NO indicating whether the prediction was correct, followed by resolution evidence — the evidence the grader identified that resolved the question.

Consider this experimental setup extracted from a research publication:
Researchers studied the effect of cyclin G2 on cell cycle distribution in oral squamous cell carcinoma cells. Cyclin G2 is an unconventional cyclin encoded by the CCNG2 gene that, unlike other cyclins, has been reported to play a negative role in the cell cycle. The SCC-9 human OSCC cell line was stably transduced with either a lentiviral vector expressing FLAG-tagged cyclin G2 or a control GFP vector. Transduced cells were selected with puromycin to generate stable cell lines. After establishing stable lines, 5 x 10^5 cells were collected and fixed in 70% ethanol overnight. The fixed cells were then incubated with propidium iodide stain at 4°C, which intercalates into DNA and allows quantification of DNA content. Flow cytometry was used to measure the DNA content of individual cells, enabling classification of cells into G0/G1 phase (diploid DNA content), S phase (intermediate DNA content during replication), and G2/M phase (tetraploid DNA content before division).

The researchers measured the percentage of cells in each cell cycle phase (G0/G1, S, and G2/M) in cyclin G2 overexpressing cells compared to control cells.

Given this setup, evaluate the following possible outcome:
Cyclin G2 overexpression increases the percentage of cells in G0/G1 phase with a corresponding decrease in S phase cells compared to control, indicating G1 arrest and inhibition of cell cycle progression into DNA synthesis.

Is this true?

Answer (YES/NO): YES